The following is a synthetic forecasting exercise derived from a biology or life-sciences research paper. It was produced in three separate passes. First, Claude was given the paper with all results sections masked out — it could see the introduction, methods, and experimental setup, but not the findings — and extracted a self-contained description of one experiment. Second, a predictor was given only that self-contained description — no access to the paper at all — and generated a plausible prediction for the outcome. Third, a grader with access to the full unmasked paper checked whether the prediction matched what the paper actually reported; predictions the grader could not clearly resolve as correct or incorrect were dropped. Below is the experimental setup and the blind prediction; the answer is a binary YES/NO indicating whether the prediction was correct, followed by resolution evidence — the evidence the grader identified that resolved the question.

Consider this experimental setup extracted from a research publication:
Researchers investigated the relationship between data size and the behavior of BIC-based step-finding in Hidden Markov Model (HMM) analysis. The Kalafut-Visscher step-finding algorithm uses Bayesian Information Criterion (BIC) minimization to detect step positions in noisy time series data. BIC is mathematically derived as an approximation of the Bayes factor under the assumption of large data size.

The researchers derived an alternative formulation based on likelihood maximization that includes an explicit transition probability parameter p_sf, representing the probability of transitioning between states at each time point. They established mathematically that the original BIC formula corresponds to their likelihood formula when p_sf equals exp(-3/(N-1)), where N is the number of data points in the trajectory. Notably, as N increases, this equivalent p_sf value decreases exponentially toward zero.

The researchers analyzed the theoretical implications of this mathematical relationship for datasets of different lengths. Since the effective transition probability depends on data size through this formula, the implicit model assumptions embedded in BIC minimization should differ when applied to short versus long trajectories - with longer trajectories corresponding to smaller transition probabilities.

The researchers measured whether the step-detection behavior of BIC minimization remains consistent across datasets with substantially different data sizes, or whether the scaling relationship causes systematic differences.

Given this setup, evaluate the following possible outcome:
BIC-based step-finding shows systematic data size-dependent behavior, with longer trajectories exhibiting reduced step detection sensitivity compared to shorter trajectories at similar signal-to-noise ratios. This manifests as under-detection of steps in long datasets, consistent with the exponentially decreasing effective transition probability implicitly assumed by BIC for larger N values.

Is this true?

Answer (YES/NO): YES